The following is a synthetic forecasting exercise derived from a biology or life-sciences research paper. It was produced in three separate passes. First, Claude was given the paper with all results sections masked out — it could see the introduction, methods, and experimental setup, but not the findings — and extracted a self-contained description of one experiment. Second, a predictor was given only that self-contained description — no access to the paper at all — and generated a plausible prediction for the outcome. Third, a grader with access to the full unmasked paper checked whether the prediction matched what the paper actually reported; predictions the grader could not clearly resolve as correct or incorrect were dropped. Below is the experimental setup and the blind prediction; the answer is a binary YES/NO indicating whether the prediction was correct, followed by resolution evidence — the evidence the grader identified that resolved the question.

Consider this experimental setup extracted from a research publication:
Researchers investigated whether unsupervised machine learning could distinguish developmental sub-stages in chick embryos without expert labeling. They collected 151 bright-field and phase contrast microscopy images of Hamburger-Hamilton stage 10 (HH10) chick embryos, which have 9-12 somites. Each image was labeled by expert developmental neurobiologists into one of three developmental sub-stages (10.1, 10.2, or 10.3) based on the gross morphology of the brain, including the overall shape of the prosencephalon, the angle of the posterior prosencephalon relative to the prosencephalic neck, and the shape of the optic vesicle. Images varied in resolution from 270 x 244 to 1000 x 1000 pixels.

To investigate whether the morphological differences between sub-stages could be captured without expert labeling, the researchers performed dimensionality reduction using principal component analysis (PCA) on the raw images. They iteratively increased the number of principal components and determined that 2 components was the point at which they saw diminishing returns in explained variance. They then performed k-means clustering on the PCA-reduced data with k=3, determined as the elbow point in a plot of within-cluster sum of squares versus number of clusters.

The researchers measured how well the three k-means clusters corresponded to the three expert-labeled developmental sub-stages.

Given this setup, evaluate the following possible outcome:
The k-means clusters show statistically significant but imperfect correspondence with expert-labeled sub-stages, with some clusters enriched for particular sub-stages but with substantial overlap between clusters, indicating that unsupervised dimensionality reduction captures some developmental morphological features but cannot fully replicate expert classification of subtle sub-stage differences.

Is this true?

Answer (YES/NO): NO